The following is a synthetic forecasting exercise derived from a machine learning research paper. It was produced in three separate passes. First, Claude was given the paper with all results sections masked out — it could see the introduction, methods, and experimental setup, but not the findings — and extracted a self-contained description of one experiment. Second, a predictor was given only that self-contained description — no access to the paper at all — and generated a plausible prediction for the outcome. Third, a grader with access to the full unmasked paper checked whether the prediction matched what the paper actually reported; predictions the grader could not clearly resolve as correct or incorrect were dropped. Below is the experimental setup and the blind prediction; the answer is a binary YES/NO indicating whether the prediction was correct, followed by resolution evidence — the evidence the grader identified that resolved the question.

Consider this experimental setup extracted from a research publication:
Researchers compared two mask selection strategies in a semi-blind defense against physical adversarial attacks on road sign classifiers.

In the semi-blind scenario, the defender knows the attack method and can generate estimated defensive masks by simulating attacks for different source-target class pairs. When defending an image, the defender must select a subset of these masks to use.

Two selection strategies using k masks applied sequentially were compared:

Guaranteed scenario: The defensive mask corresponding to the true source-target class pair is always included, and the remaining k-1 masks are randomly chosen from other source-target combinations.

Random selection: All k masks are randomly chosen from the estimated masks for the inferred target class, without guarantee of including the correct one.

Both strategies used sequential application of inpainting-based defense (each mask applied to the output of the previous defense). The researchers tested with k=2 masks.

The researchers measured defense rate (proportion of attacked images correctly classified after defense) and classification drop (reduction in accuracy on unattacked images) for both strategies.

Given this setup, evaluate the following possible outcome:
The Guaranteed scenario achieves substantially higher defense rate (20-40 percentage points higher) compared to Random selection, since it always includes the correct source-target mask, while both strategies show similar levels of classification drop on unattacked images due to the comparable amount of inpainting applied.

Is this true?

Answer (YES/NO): NO